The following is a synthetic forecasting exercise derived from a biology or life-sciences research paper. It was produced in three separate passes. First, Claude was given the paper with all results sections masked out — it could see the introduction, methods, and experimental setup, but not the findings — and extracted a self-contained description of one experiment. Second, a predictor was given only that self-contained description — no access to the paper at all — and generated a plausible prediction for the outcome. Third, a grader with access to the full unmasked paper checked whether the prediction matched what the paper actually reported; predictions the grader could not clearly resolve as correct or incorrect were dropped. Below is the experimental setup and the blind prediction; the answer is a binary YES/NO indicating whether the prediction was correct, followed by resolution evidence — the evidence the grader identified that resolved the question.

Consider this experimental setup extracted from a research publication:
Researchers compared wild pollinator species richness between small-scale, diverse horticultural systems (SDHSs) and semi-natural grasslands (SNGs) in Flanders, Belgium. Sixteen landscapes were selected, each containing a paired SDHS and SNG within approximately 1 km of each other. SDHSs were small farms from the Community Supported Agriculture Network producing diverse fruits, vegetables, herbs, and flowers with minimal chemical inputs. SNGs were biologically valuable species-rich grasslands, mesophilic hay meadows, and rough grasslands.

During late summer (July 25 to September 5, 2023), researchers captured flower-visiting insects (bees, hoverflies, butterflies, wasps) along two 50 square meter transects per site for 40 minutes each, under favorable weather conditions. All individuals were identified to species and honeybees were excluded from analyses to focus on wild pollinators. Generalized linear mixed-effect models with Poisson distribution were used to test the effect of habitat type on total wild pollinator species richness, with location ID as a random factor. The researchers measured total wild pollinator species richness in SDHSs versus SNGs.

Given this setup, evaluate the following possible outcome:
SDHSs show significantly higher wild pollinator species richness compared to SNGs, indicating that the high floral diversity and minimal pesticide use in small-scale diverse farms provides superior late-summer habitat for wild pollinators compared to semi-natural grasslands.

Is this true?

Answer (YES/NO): NO